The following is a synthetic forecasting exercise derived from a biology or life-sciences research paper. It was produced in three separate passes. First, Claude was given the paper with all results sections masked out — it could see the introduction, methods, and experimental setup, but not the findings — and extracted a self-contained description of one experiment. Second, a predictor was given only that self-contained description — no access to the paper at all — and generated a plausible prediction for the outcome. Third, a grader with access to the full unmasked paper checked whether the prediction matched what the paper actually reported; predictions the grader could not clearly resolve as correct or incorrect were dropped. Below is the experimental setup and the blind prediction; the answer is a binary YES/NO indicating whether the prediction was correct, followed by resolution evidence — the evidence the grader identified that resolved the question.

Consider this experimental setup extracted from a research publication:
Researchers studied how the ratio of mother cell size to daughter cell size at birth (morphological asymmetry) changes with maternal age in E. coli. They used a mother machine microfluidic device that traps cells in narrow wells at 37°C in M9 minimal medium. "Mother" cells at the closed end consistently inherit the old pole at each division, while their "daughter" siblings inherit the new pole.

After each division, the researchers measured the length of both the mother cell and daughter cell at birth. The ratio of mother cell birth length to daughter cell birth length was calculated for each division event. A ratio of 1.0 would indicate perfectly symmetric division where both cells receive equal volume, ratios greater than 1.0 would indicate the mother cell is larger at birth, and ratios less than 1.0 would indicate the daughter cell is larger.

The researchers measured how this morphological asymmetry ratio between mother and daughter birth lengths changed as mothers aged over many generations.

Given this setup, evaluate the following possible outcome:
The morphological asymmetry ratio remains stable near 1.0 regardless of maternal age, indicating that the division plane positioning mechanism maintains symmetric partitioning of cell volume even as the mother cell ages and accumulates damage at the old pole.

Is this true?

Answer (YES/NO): NO